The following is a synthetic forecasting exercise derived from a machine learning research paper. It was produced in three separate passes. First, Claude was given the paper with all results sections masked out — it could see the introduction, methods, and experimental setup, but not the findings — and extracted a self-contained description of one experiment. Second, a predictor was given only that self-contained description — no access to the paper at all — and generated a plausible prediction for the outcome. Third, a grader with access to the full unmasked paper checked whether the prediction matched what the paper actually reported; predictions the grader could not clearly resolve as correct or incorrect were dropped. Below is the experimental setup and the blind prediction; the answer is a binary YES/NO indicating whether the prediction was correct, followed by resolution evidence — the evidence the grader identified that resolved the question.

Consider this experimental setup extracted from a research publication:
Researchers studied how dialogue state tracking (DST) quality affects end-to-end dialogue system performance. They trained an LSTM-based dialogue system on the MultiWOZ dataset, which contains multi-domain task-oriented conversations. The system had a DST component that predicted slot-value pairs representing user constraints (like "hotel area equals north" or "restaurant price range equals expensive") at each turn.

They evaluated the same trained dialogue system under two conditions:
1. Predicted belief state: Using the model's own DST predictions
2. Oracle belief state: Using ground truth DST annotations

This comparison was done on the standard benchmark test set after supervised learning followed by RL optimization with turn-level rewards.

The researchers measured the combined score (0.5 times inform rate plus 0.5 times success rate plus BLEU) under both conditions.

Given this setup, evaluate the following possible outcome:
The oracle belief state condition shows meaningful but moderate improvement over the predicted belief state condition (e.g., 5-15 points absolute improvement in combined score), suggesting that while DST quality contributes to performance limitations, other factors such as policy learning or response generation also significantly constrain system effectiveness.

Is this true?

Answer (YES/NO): YES